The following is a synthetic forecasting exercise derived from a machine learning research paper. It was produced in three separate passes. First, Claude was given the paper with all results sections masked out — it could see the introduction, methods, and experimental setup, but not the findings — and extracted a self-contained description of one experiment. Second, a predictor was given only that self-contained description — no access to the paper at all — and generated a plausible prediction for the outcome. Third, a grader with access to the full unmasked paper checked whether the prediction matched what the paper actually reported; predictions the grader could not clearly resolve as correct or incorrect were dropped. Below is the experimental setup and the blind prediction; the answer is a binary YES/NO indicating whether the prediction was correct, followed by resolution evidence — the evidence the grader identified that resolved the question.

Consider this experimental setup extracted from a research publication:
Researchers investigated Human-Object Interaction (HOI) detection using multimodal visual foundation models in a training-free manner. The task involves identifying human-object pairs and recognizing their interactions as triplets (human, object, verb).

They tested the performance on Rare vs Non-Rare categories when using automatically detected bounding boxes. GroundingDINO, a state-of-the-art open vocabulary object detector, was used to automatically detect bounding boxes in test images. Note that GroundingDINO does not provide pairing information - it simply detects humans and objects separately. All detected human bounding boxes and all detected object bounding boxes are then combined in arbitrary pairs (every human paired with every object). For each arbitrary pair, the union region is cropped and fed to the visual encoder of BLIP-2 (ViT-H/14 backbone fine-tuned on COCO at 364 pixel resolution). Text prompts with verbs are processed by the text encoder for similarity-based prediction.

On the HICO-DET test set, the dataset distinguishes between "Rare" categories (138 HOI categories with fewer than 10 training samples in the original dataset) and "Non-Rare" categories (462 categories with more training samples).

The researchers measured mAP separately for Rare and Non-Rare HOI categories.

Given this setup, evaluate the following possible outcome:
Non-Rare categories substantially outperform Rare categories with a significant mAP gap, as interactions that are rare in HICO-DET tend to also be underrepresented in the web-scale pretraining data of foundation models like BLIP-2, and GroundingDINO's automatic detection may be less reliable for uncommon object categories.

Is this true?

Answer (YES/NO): NO